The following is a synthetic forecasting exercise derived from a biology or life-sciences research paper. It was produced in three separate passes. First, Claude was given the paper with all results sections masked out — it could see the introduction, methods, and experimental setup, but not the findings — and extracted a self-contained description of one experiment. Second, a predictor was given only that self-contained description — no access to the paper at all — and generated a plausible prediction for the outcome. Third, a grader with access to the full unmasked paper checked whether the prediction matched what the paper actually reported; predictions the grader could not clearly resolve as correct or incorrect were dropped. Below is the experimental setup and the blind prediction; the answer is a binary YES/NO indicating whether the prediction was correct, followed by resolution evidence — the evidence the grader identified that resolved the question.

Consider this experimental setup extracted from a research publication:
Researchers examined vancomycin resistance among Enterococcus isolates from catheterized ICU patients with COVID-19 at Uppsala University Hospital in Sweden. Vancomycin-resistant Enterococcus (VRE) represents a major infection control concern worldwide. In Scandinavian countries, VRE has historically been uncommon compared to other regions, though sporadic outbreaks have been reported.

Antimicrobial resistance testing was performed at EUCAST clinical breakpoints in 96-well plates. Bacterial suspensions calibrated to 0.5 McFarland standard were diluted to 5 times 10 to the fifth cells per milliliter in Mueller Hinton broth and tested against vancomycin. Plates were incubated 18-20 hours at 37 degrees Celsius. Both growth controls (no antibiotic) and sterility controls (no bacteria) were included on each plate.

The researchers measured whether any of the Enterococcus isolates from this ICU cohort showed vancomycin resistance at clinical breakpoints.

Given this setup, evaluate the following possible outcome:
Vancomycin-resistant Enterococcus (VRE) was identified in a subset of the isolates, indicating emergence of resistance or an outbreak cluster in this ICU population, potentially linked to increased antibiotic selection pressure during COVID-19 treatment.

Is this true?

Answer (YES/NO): NO